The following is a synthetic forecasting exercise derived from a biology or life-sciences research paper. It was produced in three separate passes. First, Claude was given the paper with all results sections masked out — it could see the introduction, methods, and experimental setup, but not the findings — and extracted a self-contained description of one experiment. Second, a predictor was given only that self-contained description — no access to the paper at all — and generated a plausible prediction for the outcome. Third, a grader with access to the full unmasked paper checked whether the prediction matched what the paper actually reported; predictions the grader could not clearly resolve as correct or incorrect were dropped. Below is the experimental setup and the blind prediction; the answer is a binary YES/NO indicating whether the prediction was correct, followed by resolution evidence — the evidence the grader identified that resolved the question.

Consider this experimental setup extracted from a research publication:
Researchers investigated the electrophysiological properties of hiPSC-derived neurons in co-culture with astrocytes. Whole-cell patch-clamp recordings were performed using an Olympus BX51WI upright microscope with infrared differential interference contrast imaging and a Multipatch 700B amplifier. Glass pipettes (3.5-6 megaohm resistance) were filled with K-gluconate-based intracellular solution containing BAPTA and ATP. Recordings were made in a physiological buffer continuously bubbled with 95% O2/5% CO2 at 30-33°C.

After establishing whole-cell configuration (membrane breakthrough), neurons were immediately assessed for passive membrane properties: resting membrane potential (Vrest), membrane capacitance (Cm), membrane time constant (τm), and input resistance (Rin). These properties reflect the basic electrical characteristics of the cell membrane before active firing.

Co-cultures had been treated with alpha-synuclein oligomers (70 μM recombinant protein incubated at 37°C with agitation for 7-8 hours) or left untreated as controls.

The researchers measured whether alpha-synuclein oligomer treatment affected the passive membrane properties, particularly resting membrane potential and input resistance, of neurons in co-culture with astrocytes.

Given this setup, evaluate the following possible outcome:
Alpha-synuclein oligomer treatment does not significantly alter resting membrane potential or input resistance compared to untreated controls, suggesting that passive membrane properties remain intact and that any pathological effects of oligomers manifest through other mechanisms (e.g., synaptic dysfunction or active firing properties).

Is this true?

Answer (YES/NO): NO